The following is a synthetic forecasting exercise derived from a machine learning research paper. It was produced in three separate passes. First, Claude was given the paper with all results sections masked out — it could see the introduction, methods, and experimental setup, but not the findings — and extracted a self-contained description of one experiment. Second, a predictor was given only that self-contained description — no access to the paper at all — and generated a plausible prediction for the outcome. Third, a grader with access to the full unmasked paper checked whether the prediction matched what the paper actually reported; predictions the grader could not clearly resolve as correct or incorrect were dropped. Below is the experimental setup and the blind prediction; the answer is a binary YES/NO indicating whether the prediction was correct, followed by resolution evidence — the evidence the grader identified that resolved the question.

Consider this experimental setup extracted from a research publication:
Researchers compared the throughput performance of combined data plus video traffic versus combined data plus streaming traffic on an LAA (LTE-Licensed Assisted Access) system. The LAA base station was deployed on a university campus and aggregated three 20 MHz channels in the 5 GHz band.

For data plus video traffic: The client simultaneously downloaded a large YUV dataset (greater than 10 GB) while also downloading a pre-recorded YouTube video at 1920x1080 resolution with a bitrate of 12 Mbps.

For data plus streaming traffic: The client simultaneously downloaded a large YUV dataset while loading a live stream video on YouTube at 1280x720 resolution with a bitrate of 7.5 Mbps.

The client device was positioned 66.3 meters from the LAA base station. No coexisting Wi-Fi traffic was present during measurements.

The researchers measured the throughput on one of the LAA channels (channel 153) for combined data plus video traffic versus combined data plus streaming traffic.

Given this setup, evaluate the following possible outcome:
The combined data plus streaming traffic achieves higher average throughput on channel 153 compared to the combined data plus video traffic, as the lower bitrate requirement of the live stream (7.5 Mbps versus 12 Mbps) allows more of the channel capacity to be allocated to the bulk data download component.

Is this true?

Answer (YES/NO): NO